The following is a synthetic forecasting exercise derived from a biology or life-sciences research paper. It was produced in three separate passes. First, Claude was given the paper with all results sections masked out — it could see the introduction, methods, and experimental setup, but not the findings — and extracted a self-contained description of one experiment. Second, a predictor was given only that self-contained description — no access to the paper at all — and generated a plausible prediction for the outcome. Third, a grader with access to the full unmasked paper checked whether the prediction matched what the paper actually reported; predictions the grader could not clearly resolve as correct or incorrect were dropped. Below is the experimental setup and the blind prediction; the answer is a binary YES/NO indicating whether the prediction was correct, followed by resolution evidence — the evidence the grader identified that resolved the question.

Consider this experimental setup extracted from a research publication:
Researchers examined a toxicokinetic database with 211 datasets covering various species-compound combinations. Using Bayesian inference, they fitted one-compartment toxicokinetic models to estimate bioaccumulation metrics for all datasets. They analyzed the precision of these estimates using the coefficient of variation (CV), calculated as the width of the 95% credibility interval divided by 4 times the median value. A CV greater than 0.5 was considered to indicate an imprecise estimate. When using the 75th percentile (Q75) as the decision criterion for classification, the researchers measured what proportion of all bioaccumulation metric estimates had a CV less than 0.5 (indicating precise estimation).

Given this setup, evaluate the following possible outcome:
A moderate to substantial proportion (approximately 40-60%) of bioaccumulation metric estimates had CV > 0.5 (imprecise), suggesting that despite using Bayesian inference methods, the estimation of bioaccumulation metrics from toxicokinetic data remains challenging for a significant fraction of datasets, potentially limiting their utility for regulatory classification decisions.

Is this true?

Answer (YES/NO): NO